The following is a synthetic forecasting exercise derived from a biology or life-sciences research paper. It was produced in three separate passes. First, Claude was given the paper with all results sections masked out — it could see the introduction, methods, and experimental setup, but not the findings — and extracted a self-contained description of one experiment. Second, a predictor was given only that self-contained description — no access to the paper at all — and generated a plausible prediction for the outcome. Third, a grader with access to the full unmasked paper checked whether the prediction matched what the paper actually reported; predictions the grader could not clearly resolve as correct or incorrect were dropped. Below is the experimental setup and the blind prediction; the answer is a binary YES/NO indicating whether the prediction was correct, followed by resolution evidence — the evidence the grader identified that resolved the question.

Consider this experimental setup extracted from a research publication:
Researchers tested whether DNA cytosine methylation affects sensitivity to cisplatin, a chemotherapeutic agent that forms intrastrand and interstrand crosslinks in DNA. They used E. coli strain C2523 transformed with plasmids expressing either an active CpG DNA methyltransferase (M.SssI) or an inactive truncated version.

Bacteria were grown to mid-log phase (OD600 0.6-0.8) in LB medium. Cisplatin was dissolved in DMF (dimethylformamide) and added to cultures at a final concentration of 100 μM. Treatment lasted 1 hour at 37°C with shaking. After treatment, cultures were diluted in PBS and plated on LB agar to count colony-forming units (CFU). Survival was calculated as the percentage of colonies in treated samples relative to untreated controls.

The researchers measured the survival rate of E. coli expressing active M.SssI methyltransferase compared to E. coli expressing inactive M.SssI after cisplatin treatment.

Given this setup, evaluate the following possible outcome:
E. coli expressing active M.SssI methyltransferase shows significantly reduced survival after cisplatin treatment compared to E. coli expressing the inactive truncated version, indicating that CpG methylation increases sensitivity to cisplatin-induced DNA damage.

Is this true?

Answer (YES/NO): NO